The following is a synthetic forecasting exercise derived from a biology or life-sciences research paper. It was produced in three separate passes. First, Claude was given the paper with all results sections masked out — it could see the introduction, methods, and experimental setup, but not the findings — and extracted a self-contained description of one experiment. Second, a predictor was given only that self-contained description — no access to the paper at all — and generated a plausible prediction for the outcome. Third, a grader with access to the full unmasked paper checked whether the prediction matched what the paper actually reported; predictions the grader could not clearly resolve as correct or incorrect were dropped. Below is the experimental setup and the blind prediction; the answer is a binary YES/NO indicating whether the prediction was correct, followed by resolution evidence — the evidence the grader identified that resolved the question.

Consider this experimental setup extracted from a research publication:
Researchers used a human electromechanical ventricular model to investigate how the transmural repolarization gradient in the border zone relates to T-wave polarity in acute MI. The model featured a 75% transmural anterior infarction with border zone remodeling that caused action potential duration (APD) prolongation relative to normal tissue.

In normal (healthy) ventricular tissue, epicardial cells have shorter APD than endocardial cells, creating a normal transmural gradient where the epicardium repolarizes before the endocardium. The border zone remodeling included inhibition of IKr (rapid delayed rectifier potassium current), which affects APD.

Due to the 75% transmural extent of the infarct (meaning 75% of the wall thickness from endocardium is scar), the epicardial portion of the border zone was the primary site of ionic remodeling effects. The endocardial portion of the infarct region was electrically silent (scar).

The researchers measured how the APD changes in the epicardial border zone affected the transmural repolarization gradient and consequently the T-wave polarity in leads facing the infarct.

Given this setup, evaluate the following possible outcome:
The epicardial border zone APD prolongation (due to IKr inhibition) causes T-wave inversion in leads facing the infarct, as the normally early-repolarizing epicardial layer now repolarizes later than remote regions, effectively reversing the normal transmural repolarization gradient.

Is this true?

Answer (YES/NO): YES